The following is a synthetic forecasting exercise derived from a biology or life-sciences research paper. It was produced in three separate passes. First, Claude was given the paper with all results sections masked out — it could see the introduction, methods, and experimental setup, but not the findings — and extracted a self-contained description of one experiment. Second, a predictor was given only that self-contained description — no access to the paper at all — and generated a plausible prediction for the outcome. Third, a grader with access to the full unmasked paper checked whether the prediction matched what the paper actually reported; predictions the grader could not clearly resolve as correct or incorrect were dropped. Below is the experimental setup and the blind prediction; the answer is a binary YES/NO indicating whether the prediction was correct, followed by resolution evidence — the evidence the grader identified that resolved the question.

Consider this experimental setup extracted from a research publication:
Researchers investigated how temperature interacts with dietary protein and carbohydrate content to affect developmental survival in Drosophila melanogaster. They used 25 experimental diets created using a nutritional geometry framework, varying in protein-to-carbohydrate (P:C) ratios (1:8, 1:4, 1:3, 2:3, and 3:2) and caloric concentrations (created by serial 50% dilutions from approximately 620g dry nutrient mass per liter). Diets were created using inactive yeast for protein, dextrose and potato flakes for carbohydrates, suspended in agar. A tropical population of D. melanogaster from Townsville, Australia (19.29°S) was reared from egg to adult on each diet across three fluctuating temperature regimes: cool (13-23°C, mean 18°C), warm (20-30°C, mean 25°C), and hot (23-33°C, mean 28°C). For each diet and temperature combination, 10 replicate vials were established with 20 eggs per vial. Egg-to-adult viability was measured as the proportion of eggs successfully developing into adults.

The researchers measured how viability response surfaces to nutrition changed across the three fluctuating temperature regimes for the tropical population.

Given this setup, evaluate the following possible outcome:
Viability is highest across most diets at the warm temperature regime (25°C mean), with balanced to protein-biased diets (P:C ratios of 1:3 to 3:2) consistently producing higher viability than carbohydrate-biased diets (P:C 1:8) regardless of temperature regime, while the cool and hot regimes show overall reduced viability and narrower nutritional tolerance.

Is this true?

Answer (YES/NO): NO